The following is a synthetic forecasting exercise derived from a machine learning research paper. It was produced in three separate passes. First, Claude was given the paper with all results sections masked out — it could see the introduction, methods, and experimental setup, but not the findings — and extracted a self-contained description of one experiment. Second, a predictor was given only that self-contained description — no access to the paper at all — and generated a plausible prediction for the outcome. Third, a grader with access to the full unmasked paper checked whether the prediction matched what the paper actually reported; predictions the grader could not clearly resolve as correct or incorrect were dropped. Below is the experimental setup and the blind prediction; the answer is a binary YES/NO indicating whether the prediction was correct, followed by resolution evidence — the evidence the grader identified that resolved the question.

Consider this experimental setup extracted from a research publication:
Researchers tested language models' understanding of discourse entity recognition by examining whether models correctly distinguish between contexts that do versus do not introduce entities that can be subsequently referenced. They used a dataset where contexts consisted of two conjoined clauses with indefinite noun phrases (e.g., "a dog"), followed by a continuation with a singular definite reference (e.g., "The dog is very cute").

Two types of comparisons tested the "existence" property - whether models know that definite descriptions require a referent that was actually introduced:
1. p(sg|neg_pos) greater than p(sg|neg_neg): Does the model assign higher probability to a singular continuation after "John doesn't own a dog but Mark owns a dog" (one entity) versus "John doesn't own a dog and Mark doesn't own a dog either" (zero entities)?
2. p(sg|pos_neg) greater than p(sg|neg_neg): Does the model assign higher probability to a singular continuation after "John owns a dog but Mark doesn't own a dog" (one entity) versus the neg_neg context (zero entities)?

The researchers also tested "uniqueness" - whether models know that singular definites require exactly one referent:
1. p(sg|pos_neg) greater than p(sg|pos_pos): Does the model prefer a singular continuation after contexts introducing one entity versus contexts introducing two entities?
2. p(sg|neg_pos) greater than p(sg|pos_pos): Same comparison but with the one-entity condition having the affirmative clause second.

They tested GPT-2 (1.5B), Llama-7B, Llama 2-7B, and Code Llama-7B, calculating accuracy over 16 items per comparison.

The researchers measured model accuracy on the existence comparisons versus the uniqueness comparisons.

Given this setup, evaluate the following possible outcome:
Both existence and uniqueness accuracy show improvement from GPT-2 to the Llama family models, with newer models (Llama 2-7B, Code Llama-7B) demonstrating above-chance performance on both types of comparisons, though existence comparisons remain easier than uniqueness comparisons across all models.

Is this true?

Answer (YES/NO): NO